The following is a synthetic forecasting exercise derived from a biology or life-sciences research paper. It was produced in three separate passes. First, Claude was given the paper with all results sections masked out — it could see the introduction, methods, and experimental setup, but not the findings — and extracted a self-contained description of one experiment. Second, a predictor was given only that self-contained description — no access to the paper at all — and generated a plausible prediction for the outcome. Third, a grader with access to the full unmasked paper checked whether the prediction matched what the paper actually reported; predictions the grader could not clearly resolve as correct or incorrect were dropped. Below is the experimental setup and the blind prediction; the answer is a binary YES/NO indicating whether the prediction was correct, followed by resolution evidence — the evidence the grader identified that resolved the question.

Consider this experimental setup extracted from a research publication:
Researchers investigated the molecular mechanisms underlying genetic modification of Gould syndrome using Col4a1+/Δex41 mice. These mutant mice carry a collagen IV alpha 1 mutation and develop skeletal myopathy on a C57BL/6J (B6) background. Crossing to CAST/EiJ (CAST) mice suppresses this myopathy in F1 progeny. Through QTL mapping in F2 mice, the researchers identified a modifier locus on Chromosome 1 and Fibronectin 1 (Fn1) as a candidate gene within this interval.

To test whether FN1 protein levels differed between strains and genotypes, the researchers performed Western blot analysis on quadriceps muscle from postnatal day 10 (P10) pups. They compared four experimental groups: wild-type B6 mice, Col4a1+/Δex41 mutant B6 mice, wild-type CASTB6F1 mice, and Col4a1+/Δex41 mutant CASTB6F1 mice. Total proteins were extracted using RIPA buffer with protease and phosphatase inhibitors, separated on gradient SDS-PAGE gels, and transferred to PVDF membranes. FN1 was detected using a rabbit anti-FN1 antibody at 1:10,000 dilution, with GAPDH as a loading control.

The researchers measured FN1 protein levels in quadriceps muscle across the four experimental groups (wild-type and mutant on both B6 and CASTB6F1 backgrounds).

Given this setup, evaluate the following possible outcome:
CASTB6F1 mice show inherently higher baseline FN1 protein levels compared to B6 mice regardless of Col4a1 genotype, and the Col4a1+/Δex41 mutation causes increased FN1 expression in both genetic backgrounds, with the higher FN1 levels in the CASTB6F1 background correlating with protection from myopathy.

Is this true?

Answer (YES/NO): YES